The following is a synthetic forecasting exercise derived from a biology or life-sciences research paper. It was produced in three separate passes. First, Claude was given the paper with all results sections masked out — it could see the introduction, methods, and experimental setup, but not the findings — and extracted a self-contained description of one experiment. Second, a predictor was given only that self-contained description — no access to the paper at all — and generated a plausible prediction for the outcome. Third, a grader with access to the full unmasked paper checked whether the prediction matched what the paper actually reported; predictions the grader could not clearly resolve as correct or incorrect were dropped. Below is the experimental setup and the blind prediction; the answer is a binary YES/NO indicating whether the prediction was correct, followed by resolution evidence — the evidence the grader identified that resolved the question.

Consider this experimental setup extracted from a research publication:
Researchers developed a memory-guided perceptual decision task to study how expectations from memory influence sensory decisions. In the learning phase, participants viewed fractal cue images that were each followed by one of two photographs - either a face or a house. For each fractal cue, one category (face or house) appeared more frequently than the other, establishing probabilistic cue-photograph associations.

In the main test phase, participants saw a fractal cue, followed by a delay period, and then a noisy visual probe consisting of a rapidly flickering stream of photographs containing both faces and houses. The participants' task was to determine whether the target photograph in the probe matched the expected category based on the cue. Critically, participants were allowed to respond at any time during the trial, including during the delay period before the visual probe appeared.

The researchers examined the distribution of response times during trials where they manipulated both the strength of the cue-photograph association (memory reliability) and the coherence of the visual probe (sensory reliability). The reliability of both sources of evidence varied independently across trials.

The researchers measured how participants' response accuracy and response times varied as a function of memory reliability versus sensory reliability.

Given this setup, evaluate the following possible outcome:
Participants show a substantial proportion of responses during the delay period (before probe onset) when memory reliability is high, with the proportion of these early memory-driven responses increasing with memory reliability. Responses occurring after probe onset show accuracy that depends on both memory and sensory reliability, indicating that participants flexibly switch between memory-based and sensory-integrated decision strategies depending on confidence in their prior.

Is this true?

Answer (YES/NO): YES